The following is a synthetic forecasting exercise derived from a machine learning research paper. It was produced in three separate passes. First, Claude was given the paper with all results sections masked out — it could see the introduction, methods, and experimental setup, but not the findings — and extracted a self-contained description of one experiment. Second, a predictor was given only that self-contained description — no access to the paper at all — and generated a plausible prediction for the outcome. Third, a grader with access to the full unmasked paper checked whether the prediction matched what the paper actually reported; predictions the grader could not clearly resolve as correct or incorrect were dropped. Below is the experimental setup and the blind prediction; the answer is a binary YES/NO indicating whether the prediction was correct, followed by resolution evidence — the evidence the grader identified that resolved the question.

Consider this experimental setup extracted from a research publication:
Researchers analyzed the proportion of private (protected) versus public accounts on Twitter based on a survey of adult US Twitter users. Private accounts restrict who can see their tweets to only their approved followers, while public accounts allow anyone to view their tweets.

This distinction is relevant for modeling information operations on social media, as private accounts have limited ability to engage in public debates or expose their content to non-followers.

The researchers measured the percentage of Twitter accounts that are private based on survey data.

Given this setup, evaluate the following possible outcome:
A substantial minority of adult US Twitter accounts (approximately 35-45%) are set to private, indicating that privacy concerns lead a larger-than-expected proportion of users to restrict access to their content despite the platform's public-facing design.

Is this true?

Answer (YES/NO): NO